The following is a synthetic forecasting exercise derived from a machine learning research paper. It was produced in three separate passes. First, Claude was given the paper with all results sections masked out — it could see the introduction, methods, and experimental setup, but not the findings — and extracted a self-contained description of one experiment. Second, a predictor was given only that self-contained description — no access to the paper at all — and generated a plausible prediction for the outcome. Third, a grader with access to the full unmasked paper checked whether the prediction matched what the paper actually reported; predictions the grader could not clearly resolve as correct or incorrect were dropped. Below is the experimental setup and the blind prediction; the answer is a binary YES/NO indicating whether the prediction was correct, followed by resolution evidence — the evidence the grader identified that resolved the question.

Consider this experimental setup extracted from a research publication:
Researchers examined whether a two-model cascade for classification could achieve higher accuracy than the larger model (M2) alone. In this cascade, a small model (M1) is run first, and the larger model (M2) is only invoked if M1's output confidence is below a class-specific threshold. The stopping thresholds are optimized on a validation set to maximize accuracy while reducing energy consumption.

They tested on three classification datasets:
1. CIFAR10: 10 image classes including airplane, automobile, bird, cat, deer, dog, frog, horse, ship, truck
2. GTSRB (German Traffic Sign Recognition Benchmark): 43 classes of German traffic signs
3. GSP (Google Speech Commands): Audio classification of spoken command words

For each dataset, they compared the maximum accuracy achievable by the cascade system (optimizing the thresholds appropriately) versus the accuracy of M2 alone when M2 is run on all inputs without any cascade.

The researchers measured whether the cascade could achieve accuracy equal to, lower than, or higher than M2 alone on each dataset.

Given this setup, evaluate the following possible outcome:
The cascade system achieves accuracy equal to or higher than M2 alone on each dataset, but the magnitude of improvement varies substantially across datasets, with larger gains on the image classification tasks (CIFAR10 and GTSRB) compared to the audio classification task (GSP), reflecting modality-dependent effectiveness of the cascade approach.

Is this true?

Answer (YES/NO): NO